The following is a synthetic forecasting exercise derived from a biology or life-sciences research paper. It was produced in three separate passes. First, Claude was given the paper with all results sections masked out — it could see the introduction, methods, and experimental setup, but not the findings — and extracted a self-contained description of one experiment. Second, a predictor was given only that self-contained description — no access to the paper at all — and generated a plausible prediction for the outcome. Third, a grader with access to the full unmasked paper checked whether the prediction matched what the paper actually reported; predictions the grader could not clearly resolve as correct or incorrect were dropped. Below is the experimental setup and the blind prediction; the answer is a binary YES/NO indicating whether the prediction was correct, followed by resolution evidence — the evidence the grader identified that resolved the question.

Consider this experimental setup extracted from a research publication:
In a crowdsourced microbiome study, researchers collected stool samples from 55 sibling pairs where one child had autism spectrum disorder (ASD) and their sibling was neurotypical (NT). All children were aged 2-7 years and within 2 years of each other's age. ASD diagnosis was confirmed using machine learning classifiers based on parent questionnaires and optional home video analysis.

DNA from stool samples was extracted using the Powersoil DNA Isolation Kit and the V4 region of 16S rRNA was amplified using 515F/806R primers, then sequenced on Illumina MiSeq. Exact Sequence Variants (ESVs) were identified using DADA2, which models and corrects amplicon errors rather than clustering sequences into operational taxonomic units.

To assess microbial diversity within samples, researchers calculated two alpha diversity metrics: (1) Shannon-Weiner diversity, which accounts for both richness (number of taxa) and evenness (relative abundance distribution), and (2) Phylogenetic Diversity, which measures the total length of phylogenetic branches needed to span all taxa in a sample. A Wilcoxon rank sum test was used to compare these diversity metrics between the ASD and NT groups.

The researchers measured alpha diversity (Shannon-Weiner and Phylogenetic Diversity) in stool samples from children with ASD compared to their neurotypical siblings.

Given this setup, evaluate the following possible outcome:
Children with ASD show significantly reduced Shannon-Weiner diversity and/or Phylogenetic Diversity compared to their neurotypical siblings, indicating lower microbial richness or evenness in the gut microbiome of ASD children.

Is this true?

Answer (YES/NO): NO